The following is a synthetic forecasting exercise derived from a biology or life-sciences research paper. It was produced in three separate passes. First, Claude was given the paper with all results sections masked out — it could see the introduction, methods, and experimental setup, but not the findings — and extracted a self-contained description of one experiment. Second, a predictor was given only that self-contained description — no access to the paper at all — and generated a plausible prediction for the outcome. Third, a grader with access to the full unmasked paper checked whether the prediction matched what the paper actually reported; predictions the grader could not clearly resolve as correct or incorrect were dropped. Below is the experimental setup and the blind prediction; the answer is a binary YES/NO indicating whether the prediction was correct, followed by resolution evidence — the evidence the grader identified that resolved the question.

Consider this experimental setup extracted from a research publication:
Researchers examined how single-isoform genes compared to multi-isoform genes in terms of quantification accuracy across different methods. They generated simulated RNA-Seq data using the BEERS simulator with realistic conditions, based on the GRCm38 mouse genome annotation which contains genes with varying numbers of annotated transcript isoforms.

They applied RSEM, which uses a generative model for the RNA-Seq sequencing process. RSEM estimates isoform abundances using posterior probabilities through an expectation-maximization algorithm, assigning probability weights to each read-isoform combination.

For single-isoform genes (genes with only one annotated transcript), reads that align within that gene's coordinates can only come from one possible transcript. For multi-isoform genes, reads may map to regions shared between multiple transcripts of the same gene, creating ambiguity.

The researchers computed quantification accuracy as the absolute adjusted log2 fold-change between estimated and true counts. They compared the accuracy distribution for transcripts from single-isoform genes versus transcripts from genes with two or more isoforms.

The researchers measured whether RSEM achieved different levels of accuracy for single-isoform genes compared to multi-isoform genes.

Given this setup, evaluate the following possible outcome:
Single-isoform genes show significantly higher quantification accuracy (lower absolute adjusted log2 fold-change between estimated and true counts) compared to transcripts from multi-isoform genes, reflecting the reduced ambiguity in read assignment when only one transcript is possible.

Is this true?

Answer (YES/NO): YES